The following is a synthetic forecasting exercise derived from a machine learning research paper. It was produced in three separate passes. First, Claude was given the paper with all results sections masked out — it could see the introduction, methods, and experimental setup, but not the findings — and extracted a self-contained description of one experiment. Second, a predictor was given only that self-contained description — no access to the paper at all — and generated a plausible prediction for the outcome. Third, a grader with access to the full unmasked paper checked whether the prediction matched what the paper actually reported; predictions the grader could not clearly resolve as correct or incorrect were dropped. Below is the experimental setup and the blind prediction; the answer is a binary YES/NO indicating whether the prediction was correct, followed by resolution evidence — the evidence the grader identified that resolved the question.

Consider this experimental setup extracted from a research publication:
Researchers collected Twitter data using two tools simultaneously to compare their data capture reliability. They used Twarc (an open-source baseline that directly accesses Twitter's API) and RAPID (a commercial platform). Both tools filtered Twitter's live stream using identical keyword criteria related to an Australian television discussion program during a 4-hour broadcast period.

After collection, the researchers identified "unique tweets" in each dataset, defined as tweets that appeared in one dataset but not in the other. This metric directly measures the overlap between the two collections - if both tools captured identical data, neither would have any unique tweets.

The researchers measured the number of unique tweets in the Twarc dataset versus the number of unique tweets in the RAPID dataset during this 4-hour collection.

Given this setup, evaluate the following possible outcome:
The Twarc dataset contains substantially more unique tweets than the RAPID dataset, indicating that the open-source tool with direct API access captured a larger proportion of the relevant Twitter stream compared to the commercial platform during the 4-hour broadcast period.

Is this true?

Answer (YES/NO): YES